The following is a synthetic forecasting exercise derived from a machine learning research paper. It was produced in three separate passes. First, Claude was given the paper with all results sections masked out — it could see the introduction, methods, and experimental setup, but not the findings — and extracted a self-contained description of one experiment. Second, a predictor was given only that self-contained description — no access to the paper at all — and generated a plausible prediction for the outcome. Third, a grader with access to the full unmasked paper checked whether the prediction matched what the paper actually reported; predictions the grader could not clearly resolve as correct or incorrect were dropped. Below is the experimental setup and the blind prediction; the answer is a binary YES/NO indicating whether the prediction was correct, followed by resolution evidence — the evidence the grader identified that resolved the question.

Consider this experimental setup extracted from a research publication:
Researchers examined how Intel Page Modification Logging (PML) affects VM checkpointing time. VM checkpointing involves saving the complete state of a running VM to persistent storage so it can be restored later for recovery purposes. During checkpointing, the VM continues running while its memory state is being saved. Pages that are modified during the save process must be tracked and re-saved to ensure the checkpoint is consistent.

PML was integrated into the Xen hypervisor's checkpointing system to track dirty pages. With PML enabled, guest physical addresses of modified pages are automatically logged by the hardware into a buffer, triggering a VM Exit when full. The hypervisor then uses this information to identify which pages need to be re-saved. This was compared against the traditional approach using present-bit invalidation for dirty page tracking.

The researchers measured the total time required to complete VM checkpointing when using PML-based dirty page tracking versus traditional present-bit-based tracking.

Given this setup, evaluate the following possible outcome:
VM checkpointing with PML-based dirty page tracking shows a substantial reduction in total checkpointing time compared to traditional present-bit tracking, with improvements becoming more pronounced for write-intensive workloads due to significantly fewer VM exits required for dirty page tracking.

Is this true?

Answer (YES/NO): NO